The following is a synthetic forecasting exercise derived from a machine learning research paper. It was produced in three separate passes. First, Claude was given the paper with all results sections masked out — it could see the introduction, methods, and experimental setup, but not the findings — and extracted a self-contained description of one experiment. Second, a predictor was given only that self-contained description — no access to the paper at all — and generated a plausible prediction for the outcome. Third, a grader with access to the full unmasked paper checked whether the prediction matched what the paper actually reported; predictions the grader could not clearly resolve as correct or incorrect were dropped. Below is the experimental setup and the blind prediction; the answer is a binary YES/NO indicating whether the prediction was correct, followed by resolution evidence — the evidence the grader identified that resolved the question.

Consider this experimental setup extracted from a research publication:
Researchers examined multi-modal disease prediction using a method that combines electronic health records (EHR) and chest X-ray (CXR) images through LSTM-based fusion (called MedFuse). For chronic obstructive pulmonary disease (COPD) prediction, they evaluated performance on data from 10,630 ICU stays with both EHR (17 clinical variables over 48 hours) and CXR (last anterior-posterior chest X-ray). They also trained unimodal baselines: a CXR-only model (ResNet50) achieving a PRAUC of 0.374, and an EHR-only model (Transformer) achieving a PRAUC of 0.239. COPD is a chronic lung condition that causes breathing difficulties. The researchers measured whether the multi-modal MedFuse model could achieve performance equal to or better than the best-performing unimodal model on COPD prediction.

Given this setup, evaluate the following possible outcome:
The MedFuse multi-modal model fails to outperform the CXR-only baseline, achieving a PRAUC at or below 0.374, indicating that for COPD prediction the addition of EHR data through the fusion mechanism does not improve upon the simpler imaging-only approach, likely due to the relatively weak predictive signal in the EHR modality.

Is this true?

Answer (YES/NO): YES